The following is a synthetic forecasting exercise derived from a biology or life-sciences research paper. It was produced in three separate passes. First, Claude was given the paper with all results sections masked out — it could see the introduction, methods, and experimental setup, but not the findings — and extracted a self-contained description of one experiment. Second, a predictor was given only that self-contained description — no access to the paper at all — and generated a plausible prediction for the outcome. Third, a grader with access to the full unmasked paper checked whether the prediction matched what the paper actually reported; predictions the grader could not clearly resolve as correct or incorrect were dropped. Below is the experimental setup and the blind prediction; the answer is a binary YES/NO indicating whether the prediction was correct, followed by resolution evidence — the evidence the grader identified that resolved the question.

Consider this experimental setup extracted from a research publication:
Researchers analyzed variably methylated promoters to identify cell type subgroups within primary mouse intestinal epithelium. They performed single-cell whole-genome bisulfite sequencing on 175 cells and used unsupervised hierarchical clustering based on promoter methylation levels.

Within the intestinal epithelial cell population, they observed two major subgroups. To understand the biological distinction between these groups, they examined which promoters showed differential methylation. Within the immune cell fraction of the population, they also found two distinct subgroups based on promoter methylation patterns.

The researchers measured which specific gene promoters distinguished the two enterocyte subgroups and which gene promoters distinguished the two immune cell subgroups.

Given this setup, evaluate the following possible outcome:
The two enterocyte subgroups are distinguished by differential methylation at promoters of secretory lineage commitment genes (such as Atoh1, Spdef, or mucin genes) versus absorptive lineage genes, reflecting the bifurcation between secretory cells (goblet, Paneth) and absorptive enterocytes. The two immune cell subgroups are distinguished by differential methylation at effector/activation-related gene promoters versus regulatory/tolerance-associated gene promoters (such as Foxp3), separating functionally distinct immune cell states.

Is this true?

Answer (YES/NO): NO